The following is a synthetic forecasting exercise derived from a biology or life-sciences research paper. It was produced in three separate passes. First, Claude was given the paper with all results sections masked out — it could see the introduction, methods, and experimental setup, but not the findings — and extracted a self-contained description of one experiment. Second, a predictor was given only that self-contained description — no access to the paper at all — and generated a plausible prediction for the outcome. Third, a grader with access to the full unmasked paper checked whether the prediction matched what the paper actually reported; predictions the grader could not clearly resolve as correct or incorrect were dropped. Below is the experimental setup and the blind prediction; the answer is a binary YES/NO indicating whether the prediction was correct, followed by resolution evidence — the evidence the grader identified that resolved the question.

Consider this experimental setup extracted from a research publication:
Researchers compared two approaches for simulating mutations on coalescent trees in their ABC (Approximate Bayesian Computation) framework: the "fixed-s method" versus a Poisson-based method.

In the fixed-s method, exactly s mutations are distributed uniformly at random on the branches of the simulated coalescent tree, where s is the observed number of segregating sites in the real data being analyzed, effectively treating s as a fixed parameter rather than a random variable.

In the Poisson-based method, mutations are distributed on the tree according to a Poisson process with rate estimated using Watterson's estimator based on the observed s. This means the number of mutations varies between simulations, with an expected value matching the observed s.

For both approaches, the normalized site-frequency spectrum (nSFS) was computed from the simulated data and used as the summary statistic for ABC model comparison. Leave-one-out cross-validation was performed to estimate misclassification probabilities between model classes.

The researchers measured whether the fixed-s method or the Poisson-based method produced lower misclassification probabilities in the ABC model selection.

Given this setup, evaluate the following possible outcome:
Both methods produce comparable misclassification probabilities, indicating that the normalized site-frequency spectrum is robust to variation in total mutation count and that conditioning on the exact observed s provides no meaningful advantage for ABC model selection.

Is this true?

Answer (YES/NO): NO